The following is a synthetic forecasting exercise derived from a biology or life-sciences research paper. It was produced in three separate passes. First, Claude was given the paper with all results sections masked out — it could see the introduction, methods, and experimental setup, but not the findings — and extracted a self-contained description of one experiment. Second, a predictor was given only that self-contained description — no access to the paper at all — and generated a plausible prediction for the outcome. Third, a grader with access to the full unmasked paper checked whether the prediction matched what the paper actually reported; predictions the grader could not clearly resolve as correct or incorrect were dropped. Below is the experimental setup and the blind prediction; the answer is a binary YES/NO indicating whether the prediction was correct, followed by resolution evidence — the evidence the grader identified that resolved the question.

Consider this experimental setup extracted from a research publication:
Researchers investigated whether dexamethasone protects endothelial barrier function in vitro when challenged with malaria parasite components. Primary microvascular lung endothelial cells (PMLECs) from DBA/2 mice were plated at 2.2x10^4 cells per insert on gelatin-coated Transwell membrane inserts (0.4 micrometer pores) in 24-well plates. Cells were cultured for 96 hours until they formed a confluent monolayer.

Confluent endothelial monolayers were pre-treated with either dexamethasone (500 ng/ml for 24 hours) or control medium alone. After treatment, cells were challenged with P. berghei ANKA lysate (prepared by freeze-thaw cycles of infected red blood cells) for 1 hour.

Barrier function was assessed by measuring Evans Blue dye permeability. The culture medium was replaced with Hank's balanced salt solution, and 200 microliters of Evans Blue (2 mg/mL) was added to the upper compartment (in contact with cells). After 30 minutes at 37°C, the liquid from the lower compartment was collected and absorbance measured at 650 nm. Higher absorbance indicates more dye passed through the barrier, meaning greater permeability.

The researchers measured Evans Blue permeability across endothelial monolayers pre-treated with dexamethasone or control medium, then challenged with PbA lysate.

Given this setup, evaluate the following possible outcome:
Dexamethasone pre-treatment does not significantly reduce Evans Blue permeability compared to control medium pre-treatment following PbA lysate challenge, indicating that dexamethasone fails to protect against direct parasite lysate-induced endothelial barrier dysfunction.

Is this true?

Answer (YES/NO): NO